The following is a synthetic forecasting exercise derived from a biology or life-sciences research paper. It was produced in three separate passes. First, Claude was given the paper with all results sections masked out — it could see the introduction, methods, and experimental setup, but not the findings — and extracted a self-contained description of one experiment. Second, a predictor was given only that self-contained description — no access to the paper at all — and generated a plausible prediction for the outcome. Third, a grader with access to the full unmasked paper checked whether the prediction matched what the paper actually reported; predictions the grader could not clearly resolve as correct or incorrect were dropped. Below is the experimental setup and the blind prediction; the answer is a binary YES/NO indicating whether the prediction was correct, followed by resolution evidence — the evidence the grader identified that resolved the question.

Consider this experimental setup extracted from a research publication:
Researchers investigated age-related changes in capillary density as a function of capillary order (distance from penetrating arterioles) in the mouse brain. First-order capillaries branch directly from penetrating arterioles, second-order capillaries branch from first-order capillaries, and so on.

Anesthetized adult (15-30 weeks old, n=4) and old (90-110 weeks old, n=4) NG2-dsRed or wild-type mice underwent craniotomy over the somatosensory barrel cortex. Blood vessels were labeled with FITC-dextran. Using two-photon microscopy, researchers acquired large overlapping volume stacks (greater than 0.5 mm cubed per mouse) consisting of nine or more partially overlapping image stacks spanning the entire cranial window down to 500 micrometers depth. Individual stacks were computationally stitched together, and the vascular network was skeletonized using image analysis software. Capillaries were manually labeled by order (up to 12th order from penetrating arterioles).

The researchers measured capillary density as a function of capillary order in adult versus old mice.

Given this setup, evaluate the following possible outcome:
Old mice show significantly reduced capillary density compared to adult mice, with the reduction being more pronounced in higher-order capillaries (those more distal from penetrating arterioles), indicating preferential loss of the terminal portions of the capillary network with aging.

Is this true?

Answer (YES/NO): NO